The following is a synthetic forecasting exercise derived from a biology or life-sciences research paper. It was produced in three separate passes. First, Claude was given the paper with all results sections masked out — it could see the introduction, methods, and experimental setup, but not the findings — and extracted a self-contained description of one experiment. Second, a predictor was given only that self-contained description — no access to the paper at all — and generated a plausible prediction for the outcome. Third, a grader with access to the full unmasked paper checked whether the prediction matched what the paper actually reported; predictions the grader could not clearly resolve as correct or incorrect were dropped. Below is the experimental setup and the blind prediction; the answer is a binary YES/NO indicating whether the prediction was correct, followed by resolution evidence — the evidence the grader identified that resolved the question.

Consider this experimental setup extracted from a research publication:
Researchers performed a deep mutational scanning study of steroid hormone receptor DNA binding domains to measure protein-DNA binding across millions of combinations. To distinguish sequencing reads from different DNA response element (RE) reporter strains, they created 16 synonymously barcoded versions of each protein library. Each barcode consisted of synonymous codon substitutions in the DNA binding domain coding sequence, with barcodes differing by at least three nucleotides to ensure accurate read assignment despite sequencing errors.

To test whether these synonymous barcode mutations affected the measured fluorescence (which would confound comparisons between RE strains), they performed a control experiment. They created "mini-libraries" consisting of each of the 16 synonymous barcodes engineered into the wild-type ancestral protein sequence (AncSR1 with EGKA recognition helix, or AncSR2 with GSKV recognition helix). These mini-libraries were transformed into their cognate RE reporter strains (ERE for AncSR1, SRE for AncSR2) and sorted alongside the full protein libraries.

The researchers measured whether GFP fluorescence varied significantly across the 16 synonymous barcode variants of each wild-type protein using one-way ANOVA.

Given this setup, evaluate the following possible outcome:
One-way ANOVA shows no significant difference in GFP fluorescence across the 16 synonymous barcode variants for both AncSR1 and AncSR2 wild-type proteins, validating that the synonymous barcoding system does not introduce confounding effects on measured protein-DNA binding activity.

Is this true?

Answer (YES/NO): YES